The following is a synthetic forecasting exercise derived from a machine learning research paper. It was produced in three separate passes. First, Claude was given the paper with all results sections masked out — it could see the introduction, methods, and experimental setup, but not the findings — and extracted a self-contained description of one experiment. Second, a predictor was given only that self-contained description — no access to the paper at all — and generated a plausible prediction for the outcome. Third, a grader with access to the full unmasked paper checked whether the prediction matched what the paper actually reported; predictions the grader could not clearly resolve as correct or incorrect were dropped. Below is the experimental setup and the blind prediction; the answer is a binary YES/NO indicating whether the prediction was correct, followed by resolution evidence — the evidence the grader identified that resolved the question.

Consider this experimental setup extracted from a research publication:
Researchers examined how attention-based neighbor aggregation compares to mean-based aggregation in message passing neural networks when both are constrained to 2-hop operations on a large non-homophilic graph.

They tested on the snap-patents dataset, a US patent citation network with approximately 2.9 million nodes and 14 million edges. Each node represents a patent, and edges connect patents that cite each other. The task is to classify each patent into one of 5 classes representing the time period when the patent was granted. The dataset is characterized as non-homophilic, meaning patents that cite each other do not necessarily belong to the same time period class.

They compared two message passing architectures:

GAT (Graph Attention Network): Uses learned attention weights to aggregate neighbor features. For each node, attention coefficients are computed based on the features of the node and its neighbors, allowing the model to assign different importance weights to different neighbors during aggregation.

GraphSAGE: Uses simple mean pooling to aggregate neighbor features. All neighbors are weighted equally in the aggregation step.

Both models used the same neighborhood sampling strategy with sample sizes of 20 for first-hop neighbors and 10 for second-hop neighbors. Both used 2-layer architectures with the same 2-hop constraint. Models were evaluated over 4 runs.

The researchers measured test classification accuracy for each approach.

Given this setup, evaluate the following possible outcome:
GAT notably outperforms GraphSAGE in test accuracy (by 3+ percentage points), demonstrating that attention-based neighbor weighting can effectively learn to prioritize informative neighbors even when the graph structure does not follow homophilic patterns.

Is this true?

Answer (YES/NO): NO